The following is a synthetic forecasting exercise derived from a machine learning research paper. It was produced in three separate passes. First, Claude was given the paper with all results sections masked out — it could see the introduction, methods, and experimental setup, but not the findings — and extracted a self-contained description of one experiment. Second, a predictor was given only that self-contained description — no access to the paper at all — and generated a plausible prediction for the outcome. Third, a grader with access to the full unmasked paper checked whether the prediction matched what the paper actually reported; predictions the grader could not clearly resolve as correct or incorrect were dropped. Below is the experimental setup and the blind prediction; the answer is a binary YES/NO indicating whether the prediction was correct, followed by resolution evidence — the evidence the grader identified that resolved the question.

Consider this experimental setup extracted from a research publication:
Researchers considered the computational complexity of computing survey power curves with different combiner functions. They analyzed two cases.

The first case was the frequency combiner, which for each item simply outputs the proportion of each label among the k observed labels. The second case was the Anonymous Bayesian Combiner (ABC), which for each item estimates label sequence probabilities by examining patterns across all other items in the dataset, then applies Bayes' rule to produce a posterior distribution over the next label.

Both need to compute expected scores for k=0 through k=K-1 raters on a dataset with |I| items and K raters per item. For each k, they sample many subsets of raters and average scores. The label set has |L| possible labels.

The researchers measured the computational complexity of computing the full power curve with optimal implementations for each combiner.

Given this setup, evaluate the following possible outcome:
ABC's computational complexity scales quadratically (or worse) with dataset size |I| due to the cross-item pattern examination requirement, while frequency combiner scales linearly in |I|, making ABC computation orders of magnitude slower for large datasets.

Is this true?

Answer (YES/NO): NO